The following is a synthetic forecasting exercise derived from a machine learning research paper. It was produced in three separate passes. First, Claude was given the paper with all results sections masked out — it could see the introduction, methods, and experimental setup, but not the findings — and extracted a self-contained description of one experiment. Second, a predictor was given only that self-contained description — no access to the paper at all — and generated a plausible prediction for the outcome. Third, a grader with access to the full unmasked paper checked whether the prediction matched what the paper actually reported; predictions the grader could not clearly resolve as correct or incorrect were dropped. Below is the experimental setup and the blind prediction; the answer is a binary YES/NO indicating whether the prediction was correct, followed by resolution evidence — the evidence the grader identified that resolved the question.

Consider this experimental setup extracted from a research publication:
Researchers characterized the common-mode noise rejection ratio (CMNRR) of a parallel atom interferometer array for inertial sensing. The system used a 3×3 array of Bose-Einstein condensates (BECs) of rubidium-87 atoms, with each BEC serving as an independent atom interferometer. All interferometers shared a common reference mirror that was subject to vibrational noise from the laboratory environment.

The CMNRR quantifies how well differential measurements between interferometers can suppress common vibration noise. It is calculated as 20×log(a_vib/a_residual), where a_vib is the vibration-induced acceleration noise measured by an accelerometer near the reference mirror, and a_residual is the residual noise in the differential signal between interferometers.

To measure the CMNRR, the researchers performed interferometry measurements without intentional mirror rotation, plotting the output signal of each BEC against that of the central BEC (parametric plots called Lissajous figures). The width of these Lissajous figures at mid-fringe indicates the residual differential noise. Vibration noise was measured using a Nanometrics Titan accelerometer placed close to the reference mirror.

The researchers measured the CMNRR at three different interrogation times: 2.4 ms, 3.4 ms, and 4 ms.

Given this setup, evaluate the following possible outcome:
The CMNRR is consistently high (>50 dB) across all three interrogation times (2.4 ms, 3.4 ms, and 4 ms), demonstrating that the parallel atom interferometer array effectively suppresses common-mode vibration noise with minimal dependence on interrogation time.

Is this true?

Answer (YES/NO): NO